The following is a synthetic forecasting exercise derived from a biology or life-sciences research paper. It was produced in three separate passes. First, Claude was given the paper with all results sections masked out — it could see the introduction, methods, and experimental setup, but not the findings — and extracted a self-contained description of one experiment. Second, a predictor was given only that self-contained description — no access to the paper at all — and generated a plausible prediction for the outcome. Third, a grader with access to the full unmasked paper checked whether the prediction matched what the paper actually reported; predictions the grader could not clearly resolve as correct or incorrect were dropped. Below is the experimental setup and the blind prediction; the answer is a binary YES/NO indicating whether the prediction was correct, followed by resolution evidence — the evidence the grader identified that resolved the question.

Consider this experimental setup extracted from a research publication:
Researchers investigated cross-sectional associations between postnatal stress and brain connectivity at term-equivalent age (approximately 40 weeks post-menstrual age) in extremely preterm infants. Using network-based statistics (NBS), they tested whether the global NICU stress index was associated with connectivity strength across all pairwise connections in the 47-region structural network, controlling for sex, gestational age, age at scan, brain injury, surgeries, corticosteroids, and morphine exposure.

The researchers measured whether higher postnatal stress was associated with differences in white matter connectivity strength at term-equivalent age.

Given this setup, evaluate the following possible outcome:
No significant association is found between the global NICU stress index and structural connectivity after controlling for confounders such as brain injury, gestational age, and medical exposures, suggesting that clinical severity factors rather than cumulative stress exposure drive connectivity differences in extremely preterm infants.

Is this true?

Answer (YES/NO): NO